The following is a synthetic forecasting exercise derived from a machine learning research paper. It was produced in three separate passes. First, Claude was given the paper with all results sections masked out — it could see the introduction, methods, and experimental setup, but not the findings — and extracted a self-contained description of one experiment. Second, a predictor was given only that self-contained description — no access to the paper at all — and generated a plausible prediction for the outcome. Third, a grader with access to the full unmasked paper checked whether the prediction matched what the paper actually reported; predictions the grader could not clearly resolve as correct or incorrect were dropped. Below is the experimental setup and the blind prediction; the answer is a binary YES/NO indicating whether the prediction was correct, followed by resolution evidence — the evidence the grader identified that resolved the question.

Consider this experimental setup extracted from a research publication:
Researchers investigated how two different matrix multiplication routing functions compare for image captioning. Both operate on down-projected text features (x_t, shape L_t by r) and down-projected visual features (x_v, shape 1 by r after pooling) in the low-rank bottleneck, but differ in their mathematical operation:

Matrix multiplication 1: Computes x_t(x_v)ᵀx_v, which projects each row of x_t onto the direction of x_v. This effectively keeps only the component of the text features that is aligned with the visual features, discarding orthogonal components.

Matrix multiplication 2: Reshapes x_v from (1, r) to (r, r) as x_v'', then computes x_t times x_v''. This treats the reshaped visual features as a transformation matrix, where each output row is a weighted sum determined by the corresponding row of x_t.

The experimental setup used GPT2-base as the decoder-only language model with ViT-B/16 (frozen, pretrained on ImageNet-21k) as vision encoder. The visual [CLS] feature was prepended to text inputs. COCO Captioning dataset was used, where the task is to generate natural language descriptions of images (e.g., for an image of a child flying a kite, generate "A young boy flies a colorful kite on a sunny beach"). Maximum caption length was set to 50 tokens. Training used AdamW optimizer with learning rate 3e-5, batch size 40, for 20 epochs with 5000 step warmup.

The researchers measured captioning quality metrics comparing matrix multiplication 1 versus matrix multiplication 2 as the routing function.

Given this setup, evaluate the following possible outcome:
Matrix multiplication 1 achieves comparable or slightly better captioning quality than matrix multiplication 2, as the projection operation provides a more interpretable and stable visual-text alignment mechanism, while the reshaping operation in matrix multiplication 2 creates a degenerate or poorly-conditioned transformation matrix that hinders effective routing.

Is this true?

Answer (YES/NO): NO